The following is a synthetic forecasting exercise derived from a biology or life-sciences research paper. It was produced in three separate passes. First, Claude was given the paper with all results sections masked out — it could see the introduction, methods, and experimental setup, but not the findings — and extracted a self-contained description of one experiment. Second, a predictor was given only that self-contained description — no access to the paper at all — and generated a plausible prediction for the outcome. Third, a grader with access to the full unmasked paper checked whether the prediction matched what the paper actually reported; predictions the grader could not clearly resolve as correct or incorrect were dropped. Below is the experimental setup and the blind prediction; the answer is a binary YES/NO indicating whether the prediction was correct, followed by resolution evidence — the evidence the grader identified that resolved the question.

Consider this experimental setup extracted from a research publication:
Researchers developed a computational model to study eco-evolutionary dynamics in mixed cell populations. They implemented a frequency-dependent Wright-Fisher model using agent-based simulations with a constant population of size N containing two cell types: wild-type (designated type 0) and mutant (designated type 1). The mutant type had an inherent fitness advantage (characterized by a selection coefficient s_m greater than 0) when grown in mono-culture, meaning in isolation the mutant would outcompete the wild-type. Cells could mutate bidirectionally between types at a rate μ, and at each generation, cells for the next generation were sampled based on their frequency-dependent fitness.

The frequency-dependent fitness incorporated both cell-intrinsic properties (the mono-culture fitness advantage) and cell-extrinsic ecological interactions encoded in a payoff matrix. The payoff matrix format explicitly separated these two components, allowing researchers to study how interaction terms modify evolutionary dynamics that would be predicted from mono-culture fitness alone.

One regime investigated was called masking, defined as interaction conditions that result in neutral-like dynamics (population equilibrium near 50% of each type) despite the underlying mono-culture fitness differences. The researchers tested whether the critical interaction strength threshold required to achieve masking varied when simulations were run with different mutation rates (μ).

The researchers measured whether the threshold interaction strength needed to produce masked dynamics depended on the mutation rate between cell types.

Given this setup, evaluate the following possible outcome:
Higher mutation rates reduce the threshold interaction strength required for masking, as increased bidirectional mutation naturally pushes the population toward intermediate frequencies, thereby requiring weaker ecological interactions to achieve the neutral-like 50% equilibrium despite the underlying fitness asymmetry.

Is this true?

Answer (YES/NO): NO